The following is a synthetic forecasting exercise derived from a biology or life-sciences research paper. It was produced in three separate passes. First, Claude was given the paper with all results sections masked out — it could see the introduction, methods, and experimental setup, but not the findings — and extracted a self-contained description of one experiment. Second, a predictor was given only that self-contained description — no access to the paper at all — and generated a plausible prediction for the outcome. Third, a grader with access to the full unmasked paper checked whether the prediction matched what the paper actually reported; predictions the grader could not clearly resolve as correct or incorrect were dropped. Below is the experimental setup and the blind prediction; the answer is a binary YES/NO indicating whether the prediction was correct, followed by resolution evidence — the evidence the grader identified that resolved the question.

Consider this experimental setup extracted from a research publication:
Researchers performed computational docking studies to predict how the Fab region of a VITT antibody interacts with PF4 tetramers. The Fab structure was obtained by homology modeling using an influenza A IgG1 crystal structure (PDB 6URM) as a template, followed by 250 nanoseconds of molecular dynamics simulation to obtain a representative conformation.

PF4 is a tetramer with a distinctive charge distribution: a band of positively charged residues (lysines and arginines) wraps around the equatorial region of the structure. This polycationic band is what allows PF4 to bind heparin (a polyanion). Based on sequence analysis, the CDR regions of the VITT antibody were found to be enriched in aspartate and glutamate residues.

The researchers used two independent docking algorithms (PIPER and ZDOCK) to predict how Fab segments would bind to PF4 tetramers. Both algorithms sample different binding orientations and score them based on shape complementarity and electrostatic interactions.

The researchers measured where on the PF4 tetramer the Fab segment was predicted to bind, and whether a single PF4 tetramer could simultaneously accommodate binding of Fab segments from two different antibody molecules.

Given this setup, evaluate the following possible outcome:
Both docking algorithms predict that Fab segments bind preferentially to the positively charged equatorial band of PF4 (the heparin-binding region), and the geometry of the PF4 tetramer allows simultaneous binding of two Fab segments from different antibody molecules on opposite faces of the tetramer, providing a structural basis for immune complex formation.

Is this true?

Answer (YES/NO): YES